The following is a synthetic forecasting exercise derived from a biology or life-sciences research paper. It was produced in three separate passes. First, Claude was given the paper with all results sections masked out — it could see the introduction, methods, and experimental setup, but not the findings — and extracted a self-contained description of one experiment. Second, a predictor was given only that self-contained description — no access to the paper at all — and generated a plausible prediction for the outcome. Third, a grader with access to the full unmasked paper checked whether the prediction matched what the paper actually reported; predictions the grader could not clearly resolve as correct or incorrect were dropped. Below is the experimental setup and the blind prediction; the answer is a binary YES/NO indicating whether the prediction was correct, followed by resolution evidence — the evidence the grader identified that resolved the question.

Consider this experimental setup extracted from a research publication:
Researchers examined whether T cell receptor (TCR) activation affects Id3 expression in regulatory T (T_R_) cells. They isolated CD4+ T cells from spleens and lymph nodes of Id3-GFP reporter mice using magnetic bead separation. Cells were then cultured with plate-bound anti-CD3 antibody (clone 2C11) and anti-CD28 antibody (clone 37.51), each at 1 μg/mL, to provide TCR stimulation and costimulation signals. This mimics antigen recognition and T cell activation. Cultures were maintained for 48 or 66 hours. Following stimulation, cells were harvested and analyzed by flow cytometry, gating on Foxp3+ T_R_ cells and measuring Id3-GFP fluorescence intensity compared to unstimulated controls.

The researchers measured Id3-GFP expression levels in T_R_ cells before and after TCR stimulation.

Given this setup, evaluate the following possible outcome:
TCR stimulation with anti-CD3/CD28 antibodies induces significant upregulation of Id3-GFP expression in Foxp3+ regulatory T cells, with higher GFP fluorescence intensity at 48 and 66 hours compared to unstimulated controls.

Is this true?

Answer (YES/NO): NO